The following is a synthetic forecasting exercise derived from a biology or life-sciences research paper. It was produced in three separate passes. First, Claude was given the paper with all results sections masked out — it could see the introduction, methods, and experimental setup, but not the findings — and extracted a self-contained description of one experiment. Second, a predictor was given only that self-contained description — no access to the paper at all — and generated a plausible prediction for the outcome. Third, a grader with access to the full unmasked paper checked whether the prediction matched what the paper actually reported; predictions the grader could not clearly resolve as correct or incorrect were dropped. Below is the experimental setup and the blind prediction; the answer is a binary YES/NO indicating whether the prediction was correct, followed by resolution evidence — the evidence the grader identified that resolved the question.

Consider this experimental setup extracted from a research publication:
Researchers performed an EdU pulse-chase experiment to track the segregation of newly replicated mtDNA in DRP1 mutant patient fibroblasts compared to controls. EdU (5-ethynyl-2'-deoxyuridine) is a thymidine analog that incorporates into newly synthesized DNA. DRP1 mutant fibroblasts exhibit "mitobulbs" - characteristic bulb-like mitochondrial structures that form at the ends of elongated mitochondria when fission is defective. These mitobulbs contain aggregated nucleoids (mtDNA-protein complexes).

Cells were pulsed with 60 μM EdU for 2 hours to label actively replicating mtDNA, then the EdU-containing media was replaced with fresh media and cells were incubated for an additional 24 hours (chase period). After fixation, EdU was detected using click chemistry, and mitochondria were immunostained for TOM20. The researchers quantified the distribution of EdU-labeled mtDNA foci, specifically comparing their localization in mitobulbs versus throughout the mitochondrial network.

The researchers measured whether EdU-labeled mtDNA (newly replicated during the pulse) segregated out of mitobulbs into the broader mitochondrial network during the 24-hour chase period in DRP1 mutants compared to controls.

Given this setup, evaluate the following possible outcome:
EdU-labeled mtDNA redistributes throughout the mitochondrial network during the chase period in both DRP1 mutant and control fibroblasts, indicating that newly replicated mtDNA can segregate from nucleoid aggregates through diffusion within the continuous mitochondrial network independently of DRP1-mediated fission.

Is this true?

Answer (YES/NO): NO